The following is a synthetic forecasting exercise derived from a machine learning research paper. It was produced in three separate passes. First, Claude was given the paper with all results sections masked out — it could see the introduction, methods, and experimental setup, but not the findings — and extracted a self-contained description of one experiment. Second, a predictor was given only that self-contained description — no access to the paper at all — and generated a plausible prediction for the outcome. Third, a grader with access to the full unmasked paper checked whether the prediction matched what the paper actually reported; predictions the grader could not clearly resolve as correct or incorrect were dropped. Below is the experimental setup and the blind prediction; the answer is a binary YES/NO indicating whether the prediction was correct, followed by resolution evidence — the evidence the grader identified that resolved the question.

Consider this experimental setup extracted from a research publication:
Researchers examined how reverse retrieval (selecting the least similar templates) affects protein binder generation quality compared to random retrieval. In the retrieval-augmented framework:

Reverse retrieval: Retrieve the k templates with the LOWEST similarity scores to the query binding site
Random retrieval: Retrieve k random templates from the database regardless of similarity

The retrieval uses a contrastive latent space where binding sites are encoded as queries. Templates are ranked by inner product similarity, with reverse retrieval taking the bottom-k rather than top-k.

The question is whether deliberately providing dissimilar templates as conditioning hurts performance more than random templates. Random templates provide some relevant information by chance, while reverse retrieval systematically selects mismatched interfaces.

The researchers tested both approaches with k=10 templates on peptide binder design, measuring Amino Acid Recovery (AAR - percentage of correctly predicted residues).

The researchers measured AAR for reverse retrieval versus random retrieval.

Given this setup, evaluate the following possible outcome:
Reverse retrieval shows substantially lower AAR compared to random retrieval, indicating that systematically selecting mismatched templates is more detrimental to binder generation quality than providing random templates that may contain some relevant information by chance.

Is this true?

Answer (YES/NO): NO